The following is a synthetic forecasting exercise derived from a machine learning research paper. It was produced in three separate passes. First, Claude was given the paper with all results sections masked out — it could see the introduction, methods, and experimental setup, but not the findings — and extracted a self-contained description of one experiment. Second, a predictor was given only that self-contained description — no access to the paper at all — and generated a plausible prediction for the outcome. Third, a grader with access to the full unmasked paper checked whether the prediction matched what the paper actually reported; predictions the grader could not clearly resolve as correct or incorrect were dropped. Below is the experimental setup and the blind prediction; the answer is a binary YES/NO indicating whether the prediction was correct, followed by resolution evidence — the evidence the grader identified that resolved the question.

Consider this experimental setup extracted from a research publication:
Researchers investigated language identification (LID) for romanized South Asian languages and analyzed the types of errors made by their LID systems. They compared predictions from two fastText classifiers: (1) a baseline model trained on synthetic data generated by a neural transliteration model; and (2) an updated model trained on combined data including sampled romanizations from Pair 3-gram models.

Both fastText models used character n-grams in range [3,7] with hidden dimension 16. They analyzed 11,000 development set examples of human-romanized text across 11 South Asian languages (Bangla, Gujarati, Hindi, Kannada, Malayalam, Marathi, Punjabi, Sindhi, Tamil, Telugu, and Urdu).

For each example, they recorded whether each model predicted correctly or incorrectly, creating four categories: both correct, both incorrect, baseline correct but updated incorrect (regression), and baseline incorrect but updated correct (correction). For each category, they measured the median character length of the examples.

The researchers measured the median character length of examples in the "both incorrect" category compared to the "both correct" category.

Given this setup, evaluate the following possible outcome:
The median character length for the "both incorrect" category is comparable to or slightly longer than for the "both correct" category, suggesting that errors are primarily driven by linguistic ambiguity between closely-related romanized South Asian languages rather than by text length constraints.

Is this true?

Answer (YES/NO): NO